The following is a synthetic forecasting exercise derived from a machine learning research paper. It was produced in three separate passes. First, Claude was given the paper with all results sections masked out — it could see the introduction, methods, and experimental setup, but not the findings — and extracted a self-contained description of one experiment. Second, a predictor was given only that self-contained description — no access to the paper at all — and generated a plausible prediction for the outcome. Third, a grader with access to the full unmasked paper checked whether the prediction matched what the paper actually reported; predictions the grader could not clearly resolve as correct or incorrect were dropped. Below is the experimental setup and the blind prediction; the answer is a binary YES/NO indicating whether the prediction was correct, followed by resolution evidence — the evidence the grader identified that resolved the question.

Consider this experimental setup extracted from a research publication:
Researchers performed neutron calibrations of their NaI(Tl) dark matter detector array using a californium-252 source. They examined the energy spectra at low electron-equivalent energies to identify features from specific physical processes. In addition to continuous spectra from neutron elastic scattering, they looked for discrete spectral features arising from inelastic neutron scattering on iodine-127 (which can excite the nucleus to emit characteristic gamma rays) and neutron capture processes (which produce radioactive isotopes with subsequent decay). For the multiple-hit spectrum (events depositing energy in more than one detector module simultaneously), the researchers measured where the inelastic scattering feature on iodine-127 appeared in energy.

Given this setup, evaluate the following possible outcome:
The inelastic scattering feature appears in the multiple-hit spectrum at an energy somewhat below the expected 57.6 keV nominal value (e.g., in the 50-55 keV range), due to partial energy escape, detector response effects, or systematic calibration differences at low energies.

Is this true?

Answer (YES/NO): NO